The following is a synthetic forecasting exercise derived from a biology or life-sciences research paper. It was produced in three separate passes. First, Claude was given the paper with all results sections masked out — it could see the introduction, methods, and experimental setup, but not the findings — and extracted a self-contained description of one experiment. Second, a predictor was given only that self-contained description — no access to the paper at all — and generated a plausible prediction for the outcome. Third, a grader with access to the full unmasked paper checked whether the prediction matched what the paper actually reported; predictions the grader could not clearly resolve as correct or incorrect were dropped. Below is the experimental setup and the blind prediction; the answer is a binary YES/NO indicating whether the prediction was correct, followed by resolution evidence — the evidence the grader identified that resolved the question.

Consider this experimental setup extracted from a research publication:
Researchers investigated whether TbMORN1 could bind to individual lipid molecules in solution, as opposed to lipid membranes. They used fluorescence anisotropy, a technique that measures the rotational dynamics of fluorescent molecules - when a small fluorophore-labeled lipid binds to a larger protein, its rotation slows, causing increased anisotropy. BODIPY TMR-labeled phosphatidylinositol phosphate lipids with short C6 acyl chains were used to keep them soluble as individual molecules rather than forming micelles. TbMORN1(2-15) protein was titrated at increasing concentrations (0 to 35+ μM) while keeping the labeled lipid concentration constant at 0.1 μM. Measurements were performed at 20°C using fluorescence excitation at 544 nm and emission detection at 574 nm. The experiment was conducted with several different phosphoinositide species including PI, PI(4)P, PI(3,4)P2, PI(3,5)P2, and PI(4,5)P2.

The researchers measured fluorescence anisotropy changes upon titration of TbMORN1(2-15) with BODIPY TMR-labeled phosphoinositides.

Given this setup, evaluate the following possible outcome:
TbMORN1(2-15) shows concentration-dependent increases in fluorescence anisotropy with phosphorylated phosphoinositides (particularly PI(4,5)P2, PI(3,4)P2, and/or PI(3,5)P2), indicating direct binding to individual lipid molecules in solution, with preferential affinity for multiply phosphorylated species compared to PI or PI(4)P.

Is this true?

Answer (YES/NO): NO